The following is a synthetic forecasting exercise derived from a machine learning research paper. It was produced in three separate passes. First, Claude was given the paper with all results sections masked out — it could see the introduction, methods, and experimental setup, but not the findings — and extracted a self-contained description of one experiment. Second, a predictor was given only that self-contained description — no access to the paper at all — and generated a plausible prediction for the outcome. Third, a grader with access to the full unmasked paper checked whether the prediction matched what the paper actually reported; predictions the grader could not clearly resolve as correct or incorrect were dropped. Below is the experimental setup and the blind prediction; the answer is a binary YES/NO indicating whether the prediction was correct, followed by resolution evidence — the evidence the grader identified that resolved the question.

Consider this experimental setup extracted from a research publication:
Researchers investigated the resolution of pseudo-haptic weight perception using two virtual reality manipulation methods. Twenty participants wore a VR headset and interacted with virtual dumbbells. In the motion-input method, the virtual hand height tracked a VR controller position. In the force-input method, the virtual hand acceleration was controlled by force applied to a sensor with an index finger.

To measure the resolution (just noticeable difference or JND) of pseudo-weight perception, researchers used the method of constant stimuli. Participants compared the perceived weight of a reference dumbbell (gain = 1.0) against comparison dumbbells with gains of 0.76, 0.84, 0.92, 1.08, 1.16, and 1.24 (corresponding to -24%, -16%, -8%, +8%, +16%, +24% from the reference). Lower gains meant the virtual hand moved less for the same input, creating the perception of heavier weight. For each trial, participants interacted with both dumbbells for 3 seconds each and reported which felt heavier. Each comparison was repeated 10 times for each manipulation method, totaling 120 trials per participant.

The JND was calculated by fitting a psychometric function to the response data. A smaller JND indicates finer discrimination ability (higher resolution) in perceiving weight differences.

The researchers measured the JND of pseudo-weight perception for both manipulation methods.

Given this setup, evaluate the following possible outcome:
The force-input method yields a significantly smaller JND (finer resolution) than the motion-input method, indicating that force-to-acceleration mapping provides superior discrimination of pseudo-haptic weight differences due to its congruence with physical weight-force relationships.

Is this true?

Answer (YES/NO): NO